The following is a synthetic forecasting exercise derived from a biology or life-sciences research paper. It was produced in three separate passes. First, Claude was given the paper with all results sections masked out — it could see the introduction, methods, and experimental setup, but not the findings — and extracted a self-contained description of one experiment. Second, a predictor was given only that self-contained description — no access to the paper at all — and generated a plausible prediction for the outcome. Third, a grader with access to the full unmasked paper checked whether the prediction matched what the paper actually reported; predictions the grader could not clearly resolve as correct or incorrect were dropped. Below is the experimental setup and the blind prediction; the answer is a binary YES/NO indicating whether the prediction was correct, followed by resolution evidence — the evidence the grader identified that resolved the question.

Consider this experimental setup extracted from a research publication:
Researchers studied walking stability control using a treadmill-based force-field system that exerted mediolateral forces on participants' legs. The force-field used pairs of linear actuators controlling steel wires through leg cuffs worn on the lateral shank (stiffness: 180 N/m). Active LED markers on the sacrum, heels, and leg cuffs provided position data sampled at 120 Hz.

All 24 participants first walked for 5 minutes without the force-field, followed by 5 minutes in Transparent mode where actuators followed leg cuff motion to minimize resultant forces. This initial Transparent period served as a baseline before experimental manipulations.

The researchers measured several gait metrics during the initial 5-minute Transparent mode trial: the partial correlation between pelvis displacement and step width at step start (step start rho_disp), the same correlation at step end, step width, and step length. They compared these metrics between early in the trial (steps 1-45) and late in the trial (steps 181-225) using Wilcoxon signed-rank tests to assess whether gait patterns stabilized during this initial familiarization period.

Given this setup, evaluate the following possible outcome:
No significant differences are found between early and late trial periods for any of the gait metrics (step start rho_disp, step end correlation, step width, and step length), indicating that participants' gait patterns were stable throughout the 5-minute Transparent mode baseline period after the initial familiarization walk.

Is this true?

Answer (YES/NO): NO